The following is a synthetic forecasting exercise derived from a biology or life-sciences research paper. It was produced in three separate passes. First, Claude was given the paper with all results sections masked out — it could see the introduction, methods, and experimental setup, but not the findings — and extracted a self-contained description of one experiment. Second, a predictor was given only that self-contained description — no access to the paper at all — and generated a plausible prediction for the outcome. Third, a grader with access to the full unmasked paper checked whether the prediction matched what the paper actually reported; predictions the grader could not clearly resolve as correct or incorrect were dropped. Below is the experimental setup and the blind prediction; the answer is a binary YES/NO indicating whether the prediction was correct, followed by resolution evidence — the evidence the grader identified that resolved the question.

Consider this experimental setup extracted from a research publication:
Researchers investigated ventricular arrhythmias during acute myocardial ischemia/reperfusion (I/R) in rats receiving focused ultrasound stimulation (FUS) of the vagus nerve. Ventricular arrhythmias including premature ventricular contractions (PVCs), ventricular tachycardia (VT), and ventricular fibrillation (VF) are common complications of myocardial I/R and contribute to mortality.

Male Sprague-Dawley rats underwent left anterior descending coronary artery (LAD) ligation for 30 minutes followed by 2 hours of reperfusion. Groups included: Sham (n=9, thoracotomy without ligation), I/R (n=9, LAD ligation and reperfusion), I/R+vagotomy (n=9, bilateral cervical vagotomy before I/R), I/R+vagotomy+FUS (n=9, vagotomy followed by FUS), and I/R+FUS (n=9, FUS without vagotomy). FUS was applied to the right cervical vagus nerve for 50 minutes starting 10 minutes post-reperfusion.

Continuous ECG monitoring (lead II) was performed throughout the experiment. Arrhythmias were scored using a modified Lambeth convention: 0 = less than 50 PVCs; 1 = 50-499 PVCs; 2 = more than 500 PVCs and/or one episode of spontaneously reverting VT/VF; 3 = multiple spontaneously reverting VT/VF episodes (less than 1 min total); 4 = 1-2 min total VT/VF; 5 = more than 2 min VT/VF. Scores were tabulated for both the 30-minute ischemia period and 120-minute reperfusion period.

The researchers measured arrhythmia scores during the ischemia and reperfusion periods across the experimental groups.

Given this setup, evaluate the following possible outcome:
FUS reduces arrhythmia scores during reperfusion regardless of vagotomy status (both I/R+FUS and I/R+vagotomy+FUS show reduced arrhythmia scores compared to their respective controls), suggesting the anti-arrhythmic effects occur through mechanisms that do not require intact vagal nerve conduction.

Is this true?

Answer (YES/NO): NO